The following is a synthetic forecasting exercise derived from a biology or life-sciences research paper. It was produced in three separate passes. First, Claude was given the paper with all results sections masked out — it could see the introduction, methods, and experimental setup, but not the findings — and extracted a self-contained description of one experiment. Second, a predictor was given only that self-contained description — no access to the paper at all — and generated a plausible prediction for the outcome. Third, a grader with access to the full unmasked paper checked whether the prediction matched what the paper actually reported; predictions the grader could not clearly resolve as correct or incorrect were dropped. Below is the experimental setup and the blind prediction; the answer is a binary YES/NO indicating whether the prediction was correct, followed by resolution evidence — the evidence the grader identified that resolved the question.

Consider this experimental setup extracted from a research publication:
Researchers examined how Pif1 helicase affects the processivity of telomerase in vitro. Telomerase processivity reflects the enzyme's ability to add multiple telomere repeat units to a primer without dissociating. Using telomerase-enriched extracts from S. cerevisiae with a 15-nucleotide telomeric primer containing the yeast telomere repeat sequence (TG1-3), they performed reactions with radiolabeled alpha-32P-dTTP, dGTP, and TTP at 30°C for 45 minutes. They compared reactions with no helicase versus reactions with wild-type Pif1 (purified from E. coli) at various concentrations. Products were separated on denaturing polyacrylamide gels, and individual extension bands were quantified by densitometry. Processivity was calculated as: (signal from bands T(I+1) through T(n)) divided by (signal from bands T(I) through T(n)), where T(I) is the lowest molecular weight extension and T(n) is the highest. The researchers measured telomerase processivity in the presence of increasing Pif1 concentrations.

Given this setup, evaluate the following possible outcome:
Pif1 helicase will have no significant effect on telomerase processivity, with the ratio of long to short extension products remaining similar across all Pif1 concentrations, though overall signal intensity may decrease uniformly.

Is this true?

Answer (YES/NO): NO